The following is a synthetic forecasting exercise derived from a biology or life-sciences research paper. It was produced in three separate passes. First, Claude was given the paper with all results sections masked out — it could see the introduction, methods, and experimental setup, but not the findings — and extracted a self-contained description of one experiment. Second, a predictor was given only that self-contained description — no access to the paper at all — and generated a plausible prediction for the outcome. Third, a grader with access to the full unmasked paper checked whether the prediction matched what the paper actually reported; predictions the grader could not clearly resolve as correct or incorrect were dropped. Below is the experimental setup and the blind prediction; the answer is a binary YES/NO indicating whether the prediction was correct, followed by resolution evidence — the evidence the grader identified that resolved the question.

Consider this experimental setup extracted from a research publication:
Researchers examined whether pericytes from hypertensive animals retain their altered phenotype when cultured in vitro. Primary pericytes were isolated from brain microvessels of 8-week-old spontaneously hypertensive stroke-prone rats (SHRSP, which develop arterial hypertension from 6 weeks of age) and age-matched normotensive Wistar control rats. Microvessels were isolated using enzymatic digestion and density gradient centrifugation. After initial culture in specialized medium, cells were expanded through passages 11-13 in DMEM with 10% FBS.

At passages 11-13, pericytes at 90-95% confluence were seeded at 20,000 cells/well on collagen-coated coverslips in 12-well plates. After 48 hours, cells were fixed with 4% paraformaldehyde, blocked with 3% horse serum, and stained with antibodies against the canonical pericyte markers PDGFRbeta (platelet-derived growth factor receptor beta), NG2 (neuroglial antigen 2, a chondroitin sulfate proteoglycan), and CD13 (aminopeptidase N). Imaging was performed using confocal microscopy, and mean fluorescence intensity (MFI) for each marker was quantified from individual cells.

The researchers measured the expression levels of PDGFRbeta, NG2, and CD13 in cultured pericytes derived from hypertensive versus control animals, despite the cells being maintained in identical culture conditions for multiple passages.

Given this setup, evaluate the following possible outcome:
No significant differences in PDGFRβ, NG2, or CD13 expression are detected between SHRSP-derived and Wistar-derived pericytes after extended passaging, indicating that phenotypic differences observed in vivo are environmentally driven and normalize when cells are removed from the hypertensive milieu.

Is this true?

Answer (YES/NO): NO